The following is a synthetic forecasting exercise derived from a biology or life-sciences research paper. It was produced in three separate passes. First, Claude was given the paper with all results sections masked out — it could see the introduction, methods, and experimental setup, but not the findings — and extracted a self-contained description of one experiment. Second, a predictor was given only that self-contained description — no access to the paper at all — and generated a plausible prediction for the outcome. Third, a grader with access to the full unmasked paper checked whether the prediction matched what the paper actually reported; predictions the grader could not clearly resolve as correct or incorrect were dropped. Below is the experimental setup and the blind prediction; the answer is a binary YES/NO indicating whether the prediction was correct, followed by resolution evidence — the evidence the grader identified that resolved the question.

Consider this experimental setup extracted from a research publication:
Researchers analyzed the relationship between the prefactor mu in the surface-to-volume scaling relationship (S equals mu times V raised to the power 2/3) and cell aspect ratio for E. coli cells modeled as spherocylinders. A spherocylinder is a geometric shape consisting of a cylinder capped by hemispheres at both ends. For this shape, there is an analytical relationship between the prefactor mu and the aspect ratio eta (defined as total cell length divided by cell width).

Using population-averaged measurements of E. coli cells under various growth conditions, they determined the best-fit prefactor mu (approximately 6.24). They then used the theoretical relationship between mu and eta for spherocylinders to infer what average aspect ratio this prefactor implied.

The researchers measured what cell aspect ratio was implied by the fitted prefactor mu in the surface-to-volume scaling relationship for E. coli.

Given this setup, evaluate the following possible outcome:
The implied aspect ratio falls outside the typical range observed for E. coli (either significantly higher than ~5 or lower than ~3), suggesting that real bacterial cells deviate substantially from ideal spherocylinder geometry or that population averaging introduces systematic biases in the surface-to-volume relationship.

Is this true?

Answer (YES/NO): NO